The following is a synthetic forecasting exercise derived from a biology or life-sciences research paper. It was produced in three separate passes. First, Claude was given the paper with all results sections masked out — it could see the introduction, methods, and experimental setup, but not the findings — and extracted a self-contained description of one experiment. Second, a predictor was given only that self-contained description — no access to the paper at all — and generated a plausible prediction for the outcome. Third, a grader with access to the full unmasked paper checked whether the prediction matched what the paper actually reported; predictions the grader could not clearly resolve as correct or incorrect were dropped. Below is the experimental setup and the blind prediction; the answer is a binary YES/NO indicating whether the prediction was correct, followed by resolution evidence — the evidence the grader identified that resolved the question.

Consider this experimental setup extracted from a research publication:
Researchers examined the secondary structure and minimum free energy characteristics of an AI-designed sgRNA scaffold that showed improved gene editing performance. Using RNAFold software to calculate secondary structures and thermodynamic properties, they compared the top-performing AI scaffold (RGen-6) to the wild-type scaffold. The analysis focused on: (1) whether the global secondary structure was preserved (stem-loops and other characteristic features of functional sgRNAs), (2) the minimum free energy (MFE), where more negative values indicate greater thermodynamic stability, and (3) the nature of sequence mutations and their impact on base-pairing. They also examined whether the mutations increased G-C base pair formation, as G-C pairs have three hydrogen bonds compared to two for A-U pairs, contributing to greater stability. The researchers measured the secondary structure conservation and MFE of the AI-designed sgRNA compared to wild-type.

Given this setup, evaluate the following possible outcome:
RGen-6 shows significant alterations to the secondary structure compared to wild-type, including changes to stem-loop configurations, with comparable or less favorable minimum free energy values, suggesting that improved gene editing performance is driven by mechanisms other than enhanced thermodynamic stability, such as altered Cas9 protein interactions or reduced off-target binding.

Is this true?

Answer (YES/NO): NO